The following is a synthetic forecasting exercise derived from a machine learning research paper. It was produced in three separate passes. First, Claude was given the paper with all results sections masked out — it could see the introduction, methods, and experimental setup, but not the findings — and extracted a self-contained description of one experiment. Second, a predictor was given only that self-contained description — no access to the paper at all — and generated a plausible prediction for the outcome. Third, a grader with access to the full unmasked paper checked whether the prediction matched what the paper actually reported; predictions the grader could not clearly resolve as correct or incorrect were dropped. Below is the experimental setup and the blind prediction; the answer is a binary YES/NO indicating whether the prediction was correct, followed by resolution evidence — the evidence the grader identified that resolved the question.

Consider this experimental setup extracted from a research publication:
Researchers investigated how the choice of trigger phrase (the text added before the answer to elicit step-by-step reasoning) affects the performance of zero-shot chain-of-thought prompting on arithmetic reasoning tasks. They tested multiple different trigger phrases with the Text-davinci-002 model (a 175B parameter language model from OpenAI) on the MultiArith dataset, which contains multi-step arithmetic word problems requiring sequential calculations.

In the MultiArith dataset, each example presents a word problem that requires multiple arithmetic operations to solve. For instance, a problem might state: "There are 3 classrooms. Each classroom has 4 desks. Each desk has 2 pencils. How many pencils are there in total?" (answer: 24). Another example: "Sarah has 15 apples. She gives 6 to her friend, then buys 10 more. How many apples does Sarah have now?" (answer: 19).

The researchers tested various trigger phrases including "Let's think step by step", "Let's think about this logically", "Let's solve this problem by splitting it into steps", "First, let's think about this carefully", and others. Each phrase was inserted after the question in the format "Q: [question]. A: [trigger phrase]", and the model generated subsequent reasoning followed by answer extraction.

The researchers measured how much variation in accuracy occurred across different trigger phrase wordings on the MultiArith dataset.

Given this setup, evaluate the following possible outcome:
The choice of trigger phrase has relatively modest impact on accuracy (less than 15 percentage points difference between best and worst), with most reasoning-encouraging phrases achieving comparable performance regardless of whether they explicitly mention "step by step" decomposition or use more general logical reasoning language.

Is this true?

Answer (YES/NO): NO